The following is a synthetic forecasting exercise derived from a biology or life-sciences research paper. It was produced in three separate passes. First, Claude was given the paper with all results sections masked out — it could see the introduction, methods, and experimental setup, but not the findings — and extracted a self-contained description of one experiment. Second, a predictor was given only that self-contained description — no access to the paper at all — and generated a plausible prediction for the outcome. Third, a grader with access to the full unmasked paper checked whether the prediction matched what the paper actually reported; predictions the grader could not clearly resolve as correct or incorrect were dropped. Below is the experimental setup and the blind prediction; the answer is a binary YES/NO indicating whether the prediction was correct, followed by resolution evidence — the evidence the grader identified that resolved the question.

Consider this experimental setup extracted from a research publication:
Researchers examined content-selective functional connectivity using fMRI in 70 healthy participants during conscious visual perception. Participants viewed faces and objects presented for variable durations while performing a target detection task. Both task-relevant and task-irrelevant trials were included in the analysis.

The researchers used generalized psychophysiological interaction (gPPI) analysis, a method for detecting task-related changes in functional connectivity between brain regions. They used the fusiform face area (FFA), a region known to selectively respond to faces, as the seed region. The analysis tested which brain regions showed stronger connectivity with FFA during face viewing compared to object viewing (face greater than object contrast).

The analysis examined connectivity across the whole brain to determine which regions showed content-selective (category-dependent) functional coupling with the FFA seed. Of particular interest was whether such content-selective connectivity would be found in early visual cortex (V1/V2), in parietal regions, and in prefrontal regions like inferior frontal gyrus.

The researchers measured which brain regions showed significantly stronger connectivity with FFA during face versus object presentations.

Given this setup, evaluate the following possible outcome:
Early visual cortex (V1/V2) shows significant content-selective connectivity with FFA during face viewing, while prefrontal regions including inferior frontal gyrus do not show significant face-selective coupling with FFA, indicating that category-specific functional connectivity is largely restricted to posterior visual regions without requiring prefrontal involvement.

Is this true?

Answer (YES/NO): NO